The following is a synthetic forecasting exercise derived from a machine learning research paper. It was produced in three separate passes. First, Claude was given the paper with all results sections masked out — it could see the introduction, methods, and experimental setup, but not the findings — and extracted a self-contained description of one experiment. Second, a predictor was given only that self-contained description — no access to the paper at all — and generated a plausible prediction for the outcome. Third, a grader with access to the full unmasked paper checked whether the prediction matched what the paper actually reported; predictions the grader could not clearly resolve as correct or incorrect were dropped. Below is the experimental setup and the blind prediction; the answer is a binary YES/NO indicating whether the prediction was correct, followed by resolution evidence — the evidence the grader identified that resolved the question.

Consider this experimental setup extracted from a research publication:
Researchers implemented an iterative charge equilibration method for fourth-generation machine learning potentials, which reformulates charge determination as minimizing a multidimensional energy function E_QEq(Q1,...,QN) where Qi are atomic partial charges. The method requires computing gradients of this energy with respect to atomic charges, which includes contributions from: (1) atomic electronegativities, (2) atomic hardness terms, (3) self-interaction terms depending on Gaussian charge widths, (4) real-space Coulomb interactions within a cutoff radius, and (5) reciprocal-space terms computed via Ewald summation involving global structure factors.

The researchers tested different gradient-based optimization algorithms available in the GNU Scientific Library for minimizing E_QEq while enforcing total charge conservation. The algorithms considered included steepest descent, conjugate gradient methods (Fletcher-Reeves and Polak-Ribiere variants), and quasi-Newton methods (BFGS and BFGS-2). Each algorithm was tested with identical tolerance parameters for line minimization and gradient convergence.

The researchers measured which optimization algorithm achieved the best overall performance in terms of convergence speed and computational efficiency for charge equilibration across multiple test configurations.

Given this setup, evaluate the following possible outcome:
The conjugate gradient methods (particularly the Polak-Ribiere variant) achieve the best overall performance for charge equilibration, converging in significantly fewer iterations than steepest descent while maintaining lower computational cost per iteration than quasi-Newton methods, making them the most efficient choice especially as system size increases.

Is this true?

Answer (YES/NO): NO